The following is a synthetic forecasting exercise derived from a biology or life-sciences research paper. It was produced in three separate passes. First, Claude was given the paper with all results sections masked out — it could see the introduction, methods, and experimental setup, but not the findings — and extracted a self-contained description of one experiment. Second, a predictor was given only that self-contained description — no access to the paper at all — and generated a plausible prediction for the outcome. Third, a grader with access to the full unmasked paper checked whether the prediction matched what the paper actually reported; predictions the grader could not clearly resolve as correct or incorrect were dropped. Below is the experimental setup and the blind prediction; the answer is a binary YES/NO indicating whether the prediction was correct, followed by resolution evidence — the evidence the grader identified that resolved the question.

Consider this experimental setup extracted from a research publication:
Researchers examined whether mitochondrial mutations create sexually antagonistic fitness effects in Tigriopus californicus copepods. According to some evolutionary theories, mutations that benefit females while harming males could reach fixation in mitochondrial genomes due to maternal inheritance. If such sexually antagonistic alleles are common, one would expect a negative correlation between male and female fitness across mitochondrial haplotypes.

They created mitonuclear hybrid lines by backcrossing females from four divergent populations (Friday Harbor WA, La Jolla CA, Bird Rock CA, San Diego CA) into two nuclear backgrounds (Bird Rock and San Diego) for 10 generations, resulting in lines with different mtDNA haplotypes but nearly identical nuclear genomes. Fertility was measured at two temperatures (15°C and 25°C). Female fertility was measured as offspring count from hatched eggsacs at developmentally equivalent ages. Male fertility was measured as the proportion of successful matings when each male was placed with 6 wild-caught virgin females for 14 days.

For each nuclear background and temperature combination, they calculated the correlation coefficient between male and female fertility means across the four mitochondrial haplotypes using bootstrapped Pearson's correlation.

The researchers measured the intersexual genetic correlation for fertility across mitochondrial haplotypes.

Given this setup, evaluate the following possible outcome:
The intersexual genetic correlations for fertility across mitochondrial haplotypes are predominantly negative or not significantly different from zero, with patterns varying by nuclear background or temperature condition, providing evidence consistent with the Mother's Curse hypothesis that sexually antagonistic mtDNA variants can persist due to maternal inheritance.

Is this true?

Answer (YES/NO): NO